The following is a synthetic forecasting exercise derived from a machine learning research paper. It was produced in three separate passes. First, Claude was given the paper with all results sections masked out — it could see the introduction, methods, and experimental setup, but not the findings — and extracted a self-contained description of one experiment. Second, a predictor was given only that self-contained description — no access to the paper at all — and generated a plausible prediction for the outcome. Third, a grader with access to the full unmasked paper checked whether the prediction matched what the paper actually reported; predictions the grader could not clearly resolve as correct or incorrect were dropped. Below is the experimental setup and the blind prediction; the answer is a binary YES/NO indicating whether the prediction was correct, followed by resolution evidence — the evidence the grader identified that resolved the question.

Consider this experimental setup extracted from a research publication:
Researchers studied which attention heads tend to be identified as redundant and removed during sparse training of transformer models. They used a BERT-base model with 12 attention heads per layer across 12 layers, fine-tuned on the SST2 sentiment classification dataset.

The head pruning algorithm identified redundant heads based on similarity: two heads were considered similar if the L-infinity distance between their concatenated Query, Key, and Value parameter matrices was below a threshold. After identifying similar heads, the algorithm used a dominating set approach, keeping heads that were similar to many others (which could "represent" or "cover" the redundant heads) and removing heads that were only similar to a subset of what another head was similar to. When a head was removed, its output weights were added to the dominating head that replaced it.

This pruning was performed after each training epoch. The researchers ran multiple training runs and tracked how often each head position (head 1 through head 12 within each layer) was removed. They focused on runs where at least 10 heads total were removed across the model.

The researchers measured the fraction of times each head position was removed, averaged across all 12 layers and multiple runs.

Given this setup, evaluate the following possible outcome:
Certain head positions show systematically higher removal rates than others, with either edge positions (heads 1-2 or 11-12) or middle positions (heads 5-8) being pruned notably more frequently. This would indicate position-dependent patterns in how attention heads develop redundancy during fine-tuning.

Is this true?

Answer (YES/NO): NO